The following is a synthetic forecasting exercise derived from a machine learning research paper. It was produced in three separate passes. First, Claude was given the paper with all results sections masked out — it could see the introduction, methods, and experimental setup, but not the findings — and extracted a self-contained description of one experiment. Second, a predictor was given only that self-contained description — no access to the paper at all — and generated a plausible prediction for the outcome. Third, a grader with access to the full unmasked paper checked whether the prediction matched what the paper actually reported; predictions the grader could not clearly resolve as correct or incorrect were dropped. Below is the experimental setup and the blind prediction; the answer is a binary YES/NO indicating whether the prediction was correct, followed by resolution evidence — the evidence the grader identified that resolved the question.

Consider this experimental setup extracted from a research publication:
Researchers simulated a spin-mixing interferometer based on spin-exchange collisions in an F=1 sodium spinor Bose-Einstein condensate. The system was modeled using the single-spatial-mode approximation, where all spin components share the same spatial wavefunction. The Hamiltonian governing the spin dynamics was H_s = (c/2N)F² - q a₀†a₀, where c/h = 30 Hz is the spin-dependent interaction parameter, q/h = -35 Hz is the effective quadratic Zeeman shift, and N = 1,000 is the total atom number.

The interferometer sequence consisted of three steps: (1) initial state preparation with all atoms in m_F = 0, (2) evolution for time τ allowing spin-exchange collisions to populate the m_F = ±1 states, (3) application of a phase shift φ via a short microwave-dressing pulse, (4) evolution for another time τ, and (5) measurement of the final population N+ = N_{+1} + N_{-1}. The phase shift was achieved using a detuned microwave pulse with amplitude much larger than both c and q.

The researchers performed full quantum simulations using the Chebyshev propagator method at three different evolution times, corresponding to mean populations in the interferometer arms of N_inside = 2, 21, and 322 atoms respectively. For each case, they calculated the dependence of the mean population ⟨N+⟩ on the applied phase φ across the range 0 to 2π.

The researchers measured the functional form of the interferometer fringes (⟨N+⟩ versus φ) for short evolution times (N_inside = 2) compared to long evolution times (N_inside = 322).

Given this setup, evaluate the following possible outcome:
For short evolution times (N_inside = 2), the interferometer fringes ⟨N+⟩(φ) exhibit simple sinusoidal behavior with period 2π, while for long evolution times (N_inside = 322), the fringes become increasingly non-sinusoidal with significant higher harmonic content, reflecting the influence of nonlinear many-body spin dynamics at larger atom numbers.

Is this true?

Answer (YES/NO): YES